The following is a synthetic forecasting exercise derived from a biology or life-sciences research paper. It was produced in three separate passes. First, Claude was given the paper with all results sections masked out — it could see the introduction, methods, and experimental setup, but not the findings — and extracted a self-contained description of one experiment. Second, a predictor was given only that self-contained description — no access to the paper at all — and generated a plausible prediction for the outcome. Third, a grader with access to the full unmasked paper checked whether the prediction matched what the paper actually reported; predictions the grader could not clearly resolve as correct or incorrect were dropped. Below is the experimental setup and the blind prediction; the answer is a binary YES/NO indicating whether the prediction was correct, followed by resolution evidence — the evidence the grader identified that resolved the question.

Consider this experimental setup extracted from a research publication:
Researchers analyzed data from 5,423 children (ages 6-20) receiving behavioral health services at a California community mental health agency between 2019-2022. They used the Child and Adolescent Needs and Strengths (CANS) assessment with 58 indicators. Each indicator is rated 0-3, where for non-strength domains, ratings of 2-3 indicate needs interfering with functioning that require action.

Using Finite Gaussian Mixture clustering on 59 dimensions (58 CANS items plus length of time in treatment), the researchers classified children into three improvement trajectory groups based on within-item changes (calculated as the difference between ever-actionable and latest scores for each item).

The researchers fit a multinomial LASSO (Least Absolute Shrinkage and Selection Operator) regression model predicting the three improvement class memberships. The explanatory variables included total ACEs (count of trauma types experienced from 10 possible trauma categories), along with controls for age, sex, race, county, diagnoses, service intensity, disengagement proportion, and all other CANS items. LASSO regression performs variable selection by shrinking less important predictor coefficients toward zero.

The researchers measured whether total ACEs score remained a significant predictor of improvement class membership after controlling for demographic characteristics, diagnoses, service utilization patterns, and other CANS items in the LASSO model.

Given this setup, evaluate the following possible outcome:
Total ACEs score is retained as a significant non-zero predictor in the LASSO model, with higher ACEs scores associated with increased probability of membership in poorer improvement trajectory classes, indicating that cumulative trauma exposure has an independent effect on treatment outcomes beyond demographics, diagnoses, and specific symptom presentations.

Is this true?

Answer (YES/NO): YES